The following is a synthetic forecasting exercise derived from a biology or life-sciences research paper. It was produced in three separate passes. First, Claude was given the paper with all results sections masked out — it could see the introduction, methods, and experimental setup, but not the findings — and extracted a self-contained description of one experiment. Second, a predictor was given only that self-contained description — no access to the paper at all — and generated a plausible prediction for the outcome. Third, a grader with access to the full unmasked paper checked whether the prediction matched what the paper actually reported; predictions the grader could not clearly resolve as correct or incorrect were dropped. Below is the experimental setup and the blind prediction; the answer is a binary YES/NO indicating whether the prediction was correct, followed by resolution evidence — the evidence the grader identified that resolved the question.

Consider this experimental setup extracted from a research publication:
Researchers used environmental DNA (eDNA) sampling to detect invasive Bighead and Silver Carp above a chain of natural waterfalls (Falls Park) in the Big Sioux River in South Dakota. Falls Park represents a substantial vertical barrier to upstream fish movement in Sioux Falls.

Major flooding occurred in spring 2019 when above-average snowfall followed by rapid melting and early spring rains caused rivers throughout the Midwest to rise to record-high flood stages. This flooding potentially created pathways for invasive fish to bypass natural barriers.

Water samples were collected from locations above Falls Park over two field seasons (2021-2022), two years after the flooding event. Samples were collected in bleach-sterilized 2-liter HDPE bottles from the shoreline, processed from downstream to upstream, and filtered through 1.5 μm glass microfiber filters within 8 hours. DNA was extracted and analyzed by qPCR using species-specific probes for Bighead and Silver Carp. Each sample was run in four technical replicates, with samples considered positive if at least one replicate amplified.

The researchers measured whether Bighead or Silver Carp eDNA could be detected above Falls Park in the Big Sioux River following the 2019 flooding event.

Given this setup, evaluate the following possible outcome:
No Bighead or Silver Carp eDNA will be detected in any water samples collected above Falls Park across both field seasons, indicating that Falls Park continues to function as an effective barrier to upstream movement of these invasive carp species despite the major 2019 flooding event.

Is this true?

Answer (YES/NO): YES